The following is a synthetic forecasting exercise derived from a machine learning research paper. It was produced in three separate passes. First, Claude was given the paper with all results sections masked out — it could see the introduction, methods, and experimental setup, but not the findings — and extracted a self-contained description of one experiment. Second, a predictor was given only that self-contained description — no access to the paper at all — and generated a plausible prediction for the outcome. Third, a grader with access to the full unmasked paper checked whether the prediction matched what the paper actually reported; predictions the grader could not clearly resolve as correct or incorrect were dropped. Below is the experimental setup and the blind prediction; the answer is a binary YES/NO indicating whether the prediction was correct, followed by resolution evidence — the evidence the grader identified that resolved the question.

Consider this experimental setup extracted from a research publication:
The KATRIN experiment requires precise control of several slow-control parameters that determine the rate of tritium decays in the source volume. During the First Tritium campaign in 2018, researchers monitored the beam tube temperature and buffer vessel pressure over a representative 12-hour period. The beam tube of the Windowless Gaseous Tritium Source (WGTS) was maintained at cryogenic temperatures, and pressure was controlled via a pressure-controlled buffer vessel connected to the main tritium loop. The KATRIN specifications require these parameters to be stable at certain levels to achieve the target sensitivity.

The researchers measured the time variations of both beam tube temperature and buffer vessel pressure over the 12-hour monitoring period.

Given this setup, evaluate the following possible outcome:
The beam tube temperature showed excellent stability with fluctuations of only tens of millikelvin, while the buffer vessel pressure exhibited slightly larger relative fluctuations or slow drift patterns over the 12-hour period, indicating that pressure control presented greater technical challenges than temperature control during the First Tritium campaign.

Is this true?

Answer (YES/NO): NO